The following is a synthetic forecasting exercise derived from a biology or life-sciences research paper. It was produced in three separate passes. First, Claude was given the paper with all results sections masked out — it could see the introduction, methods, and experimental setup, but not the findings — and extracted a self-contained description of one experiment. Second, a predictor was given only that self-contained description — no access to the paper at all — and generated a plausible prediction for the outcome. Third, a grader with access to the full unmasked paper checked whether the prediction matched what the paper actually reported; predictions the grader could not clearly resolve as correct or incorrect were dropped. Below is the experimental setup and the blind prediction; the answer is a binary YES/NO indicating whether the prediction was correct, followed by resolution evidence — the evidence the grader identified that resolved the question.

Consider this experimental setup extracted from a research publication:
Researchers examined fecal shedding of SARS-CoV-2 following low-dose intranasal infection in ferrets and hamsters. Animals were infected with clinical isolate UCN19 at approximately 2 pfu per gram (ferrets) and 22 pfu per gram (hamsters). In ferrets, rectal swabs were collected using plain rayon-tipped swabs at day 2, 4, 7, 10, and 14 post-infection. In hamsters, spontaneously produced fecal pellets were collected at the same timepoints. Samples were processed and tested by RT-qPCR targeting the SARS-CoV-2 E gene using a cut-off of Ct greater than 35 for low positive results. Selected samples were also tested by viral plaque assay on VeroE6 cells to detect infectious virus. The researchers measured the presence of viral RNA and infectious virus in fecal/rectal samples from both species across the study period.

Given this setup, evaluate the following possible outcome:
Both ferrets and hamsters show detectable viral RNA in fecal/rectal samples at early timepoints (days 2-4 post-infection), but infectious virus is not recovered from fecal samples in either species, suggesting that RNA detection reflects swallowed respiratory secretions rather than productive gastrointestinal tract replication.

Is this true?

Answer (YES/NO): YES